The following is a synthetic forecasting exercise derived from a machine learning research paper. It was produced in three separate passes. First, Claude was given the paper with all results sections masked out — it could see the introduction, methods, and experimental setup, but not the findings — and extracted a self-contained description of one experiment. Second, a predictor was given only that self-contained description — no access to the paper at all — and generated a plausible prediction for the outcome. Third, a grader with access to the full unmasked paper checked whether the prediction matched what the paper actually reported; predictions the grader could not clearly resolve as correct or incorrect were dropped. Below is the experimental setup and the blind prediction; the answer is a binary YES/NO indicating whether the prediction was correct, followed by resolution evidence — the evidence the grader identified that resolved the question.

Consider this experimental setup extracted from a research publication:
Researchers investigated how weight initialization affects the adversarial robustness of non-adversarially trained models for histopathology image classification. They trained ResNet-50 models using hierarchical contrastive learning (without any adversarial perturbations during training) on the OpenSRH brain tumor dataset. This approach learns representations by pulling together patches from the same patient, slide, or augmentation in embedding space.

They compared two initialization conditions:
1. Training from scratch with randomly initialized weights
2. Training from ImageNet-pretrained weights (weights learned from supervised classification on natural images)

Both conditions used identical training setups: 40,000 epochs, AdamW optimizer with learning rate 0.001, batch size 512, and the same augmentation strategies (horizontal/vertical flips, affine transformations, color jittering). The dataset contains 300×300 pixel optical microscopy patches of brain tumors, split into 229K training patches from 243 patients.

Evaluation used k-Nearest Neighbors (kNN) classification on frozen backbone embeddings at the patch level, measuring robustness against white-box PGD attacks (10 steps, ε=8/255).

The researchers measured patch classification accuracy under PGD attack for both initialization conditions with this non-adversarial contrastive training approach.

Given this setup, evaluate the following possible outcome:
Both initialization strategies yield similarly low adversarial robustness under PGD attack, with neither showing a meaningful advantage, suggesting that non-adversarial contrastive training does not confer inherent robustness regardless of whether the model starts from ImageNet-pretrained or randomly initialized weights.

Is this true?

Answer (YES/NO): NO